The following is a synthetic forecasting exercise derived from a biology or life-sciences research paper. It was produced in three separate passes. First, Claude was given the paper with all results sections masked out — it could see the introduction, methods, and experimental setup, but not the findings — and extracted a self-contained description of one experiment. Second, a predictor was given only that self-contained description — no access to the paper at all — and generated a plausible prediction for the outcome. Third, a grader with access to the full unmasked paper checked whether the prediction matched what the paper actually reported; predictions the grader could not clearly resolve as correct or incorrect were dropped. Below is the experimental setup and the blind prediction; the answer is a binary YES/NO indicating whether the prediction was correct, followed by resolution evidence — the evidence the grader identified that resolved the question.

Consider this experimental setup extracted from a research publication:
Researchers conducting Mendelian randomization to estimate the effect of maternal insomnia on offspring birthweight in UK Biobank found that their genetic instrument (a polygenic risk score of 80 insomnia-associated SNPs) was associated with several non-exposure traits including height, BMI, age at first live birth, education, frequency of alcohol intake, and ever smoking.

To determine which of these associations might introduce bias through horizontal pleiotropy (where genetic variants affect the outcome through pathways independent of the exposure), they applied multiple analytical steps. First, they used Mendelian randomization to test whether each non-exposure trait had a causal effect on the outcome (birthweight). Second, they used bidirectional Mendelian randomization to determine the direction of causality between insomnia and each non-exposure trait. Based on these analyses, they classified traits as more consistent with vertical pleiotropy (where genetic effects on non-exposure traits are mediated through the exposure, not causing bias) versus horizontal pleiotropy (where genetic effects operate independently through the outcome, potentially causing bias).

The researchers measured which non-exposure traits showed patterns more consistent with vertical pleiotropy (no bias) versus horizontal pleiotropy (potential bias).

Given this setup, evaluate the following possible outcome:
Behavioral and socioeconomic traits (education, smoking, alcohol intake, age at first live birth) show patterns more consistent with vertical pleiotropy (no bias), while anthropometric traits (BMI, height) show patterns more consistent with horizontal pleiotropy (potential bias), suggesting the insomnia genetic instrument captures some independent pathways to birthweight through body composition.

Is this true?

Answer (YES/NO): NO